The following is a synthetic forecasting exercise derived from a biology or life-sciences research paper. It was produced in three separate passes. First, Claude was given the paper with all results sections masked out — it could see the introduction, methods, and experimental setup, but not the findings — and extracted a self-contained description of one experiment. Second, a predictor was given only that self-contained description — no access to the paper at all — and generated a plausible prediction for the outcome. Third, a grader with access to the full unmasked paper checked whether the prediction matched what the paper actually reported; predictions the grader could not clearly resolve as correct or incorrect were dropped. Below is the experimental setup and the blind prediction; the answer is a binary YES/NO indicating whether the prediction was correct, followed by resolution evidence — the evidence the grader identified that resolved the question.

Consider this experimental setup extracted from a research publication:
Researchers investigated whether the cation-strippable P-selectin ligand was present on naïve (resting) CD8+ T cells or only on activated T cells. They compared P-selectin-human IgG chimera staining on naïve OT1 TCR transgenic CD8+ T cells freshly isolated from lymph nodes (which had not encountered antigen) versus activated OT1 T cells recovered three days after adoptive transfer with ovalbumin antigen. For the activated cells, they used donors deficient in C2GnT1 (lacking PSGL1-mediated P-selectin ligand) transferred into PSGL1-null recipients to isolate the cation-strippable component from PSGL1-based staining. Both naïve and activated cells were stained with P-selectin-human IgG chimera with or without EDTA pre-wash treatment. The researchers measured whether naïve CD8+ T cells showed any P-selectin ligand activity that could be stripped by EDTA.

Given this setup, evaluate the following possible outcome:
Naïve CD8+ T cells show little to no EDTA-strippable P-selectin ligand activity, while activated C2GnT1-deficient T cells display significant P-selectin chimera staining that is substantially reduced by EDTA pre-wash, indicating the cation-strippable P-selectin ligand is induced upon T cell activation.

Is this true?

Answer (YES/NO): YES